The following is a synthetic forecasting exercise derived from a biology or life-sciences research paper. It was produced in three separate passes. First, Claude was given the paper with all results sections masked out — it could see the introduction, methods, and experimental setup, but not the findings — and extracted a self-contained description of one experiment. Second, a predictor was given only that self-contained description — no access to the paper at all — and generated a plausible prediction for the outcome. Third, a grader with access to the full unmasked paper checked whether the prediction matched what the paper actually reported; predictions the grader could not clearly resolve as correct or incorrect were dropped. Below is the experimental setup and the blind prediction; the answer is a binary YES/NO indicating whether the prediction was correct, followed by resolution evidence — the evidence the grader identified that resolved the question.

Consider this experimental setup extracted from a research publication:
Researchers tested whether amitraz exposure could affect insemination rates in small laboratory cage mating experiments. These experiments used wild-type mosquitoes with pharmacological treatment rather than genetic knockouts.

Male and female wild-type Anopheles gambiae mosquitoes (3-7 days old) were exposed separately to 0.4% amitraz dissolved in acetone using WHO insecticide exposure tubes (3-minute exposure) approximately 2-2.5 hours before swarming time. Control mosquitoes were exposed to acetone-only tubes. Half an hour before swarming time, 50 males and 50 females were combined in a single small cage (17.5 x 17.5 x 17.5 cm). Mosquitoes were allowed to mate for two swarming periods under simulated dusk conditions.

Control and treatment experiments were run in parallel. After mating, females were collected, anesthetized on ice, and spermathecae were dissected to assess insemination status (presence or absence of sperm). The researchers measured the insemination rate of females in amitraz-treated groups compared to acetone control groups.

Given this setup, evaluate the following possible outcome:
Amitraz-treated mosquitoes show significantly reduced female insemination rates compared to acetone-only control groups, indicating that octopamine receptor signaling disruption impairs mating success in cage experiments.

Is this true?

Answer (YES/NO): YES